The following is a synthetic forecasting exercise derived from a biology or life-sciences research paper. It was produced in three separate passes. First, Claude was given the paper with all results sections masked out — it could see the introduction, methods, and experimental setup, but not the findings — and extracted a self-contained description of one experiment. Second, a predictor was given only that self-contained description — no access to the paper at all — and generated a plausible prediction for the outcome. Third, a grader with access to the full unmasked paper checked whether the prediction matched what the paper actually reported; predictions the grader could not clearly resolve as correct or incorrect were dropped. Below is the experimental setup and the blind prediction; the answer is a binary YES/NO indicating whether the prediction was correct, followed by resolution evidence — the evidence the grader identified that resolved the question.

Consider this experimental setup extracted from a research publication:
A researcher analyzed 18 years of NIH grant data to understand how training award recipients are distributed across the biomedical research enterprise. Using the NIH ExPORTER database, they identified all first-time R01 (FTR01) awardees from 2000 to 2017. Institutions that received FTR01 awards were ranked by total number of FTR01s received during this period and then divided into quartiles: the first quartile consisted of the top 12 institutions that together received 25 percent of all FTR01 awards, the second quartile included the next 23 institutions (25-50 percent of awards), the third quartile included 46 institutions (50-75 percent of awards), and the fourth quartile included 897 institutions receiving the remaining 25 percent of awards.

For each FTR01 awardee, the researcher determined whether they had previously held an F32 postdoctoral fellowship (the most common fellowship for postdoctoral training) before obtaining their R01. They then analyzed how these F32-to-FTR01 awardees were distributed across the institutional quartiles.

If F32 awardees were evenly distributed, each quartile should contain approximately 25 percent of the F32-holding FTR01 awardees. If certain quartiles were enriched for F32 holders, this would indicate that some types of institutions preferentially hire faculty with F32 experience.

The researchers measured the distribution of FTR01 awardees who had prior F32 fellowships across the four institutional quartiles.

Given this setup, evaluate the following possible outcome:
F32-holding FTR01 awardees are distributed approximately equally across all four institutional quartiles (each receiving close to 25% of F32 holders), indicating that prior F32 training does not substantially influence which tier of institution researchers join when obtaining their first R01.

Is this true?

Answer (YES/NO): YES